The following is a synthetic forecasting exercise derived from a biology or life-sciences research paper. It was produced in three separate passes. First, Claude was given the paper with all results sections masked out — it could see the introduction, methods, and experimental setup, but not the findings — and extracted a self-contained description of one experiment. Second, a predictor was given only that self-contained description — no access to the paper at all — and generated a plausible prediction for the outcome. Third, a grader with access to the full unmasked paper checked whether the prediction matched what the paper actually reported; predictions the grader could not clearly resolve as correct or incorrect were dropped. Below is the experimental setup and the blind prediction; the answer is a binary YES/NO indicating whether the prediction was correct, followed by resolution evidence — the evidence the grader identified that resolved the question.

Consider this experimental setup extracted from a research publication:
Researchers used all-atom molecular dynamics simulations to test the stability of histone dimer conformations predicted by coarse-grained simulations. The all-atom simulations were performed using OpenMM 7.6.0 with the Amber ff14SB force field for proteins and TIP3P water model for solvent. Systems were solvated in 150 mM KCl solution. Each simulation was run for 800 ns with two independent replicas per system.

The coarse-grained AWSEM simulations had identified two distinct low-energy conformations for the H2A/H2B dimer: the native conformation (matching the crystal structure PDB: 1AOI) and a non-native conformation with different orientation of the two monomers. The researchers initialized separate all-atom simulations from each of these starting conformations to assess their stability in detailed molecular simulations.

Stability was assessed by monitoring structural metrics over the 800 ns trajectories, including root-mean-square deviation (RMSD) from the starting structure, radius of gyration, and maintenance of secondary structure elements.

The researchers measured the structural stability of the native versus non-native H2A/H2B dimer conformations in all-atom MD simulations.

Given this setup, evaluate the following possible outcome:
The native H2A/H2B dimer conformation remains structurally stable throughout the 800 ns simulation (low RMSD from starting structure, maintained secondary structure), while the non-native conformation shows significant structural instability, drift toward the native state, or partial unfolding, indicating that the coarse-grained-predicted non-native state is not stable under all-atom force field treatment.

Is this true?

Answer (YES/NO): NO